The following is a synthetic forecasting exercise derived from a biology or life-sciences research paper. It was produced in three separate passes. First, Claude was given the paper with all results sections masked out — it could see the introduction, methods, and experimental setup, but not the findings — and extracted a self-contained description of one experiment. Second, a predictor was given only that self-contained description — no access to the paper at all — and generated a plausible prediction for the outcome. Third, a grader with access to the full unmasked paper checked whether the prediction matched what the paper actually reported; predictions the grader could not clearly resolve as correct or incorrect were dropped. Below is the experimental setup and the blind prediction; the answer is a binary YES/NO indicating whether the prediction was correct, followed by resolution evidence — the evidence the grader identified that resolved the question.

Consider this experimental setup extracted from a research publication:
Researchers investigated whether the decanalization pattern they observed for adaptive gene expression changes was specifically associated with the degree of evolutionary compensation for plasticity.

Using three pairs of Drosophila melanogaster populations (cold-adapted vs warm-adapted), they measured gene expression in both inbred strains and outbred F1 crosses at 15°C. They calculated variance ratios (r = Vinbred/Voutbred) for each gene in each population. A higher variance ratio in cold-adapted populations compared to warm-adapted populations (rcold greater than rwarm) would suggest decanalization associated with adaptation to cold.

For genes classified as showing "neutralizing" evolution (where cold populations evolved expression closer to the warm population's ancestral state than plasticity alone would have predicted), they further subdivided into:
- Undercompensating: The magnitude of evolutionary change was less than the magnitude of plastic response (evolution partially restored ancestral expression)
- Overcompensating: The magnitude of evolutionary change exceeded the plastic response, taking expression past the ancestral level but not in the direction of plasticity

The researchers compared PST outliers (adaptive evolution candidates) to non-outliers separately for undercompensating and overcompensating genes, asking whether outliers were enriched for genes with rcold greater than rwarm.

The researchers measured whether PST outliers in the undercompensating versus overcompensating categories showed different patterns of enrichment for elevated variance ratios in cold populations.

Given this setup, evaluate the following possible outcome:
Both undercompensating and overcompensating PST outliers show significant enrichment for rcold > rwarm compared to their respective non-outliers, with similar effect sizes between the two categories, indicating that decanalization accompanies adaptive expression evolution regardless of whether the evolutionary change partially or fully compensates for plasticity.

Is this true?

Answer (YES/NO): NO